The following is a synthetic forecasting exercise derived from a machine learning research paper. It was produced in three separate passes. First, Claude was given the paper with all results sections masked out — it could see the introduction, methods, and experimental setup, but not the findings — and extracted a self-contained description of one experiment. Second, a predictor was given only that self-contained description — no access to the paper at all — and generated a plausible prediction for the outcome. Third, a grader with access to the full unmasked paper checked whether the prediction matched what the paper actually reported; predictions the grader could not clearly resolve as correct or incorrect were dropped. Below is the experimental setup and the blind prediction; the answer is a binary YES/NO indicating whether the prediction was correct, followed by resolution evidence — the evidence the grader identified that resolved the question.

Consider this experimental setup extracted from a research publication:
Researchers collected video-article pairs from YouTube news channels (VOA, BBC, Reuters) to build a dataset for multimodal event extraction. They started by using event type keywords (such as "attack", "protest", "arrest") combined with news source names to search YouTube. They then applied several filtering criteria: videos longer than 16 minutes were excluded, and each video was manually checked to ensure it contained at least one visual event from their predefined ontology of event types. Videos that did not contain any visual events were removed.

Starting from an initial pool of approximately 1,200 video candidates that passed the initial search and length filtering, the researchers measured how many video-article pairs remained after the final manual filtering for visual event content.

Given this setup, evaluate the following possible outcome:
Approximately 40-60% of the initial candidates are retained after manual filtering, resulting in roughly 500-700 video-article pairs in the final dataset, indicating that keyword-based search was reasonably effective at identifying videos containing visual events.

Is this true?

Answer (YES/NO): NO